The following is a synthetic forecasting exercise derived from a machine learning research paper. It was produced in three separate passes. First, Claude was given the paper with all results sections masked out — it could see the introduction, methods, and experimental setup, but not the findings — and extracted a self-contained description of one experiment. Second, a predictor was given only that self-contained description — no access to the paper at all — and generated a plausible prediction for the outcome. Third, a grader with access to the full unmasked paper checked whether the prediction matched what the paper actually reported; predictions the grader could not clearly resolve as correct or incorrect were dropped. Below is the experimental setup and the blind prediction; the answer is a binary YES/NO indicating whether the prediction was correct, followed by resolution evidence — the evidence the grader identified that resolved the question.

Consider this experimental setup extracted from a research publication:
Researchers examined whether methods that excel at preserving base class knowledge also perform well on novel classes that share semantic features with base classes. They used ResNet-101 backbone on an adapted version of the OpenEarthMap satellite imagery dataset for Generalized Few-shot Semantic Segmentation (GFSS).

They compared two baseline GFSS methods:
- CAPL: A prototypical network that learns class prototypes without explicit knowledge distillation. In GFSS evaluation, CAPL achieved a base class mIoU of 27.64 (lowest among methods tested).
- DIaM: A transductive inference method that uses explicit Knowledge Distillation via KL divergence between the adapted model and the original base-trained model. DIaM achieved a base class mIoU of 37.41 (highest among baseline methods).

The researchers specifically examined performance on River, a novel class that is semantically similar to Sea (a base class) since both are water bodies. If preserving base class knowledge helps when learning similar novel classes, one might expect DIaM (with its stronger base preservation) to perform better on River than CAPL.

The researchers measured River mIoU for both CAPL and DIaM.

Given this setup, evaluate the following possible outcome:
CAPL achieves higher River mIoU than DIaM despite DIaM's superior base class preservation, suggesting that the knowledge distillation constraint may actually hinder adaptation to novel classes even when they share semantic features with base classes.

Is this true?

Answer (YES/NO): YES